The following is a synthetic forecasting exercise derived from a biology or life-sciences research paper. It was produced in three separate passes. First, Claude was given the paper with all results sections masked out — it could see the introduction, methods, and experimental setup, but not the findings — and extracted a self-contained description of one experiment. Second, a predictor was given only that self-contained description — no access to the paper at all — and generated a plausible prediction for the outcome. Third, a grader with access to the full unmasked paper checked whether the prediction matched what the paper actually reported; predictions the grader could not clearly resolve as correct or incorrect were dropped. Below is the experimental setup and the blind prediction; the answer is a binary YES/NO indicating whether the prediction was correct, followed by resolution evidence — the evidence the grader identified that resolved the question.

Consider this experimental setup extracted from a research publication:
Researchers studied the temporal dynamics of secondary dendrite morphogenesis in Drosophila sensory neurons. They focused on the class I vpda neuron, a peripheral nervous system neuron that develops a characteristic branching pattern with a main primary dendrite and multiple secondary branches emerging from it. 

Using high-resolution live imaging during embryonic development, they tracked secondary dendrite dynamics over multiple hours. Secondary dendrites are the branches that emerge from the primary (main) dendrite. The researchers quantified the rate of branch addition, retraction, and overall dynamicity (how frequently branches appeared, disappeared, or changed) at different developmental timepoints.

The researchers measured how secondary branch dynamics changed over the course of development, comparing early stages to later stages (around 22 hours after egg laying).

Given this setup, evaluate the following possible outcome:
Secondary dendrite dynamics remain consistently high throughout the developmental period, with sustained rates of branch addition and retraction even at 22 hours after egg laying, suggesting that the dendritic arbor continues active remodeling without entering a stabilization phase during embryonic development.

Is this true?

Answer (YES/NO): NO